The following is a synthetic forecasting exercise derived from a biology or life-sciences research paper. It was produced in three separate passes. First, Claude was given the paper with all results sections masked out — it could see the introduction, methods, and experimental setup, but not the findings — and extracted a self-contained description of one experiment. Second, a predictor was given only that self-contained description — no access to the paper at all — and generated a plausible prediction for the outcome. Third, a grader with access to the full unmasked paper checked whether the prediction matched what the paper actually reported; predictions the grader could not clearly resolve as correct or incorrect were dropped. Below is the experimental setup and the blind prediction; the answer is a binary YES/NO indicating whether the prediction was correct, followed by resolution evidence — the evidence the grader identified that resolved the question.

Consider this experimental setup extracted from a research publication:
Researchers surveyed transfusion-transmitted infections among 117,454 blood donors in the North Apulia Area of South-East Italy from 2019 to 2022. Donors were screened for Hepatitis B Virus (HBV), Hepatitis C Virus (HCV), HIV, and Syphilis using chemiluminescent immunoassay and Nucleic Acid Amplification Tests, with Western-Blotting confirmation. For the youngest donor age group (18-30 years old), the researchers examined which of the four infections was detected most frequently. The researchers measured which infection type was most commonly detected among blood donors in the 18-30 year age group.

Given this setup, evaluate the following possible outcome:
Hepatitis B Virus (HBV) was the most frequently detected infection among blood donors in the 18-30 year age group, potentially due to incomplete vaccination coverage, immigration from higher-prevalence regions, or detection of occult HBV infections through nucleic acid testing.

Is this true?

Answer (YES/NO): NO